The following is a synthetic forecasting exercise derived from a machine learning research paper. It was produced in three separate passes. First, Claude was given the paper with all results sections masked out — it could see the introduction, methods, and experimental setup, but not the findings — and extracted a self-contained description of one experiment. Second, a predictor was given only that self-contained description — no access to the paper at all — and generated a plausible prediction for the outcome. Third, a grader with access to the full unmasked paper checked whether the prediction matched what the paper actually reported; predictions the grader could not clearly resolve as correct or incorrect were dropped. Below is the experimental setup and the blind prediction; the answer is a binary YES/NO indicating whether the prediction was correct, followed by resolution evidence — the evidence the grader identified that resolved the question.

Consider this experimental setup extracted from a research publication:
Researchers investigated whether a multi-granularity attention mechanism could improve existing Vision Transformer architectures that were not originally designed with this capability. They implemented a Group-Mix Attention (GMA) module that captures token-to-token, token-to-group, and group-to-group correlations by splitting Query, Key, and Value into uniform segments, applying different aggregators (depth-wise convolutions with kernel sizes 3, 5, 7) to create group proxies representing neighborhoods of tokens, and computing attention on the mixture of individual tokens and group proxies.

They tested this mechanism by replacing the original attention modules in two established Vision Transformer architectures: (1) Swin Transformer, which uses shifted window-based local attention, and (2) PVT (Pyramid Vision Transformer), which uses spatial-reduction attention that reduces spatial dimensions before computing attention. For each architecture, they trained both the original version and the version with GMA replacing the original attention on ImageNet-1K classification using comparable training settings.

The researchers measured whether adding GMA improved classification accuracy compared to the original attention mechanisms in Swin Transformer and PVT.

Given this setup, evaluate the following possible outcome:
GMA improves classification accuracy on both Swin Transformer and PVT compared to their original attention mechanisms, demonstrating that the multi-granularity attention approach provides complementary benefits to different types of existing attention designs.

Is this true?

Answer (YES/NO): YES